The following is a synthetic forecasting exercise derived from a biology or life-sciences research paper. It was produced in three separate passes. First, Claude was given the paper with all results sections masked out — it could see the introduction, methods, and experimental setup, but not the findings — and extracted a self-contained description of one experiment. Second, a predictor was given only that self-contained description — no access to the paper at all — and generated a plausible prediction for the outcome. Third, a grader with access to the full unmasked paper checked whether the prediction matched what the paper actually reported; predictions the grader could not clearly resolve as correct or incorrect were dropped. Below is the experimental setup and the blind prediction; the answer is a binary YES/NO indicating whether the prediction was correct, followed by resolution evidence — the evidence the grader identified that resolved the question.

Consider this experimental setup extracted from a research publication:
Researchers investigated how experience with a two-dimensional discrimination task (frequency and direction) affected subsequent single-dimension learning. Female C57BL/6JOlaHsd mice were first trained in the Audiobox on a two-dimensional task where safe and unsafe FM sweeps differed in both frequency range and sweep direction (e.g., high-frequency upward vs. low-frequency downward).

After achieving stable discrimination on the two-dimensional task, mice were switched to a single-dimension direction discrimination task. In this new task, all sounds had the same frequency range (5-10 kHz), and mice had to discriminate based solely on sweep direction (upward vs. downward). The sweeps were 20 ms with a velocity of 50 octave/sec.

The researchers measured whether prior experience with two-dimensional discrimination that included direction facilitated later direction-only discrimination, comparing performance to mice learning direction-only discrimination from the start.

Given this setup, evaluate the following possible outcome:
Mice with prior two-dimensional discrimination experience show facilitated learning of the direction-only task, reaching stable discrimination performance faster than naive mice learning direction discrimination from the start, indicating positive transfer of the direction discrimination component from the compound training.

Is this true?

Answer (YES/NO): NO